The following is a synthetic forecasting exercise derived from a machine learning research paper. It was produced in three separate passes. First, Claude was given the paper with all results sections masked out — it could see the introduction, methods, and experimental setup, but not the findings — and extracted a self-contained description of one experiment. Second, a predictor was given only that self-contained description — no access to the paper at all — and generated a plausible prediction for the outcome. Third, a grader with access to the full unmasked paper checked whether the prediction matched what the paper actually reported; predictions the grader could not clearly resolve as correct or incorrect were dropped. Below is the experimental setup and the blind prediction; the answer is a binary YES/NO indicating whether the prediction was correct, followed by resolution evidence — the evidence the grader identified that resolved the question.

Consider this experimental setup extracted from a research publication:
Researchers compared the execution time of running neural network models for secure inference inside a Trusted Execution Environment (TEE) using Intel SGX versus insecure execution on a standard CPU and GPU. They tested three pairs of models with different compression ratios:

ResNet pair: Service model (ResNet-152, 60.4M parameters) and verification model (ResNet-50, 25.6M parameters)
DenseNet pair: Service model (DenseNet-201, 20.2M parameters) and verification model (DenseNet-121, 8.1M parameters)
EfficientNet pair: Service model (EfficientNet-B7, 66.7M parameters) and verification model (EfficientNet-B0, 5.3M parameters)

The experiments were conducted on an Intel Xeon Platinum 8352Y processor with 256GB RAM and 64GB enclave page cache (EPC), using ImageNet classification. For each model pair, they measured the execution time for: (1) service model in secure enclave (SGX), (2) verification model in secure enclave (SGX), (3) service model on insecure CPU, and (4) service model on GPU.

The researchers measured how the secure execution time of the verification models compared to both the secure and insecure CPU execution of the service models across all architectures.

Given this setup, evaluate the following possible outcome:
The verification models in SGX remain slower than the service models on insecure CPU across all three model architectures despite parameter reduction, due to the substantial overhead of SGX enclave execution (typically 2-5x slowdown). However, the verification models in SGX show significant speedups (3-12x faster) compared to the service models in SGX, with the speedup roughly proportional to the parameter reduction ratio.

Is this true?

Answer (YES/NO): NO